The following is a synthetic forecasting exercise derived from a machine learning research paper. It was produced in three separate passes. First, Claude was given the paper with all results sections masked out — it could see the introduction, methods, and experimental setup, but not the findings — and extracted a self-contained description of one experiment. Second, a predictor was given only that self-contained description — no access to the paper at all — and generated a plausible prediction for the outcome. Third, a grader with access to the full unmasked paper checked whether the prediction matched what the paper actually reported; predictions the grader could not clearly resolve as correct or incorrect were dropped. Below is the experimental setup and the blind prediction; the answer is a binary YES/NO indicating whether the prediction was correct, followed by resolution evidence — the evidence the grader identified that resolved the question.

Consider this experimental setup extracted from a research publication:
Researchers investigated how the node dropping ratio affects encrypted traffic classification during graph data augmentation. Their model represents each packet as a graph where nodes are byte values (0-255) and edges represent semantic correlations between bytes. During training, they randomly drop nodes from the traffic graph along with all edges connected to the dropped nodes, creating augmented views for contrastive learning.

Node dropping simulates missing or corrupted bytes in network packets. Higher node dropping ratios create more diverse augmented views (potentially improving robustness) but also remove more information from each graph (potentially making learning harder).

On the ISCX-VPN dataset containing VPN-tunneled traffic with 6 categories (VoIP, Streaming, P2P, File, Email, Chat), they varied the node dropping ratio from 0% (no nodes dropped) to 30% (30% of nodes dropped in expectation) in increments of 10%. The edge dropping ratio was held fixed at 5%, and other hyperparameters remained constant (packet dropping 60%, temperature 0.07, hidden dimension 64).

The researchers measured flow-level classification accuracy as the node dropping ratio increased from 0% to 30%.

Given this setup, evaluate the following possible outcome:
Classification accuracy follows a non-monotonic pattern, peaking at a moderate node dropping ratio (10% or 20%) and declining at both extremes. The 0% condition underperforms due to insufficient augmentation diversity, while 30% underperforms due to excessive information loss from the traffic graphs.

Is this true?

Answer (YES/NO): NO